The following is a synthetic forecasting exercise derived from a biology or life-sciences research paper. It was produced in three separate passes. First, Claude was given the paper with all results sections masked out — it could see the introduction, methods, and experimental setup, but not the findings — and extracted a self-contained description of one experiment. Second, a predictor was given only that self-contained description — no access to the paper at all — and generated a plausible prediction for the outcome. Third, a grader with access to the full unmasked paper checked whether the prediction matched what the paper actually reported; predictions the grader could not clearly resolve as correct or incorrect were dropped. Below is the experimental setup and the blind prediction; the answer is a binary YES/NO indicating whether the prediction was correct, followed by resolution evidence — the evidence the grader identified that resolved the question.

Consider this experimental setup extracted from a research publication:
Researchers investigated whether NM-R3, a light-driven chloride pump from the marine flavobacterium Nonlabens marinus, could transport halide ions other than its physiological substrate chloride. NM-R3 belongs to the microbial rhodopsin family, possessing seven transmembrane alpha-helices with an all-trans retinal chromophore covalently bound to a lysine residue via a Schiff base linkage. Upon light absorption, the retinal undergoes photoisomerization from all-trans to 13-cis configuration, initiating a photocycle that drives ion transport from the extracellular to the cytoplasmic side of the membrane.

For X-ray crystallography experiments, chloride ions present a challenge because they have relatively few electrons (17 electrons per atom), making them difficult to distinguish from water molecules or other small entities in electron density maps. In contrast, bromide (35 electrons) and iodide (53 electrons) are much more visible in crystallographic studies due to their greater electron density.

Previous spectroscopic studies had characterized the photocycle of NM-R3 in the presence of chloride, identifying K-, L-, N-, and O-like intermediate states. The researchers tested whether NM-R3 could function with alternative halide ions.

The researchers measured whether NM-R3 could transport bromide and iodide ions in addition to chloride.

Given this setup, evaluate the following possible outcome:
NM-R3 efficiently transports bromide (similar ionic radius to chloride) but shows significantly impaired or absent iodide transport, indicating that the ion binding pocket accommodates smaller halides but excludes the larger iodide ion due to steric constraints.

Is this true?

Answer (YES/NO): NO